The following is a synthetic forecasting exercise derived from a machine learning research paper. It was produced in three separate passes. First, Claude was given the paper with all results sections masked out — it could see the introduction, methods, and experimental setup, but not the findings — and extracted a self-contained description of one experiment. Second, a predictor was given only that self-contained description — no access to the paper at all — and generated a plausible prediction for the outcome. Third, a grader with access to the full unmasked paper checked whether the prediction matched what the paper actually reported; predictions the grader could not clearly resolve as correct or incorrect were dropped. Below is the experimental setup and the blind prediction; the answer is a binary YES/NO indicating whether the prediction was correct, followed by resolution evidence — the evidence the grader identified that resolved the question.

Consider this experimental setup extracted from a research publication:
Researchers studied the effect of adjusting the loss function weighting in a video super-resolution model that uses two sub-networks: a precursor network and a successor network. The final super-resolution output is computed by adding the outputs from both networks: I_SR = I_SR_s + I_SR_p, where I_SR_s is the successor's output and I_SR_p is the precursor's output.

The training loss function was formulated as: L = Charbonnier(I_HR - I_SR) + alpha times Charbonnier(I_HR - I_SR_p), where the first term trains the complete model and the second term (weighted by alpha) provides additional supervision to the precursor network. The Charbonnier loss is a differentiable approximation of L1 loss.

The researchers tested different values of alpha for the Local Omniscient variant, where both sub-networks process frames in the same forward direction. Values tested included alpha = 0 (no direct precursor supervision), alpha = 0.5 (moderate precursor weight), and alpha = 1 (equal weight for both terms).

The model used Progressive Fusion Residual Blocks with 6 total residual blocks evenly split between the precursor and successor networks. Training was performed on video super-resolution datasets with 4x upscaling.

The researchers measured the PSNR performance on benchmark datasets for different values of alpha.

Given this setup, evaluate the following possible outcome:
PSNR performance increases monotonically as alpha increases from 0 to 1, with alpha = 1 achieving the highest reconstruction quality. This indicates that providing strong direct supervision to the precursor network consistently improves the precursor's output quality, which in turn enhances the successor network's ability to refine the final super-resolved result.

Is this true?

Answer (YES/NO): NO